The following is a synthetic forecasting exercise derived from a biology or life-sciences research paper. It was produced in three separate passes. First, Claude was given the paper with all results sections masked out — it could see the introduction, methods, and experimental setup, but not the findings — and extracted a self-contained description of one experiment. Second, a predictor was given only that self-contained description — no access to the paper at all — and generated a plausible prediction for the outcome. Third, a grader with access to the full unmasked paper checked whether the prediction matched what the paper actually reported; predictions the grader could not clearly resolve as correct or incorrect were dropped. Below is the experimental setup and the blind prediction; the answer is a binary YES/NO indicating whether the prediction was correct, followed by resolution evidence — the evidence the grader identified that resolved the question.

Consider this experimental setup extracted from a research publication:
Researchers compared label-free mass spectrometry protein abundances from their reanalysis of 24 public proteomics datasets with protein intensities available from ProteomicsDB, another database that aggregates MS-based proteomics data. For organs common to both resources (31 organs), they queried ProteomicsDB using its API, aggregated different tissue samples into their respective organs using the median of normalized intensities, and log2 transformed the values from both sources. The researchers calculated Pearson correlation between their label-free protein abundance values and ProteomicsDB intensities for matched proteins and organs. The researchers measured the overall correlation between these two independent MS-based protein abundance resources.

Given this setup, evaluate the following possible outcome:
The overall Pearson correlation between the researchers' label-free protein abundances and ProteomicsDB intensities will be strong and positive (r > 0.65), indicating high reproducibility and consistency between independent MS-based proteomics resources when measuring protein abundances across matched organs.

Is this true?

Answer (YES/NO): YES